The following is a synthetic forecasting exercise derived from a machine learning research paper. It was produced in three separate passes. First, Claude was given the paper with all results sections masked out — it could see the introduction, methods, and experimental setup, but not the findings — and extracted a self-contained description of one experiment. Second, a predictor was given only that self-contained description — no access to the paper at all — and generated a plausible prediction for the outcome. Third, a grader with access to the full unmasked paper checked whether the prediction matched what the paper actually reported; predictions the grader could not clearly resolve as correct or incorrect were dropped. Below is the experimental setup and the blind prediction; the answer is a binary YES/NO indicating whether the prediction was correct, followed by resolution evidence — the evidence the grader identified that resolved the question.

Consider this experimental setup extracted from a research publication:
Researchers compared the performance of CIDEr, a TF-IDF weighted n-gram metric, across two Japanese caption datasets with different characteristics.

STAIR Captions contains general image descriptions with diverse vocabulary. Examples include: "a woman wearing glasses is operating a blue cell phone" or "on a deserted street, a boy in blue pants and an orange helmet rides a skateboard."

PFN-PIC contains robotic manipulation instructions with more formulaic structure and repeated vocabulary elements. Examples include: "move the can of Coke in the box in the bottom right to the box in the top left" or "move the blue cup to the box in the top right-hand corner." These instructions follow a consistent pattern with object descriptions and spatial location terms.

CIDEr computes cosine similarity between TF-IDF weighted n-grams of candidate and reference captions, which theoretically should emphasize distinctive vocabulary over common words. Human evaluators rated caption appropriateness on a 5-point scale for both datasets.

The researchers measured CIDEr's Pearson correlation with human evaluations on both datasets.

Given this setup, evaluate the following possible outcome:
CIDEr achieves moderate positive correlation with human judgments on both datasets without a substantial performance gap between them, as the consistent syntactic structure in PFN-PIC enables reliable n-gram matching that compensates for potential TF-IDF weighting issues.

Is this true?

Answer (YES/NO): NO